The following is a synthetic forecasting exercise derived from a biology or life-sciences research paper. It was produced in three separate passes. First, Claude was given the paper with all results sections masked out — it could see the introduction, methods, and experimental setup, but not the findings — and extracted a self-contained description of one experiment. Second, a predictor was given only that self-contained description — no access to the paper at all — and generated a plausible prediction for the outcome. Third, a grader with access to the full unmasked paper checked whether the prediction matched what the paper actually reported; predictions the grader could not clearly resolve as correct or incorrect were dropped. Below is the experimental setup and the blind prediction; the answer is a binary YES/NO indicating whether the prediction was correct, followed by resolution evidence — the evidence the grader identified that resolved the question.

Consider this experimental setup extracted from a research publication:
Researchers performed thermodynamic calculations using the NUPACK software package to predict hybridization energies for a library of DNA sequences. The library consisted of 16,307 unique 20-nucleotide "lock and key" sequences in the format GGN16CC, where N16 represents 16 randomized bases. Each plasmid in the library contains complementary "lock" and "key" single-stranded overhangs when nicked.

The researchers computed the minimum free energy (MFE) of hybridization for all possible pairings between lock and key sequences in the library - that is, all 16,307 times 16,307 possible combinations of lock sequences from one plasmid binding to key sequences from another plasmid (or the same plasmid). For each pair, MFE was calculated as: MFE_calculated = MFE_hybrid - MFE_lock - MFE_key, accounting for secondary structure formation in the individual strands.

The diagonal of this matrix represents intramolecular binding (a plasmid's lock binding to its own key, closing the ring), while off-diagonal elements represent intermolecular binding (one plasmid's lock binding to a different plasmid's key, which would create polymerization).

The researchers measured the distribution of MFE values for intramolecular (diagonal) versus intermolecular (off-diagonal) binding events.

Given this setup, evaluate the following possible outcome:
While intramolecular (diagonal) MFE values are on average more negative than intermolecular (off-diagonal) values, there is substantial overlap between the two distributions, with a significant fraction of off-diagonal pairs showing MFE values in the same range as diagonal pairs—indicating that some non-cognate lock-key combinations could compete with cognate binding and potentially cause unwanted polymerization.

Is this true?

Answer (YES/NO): NO